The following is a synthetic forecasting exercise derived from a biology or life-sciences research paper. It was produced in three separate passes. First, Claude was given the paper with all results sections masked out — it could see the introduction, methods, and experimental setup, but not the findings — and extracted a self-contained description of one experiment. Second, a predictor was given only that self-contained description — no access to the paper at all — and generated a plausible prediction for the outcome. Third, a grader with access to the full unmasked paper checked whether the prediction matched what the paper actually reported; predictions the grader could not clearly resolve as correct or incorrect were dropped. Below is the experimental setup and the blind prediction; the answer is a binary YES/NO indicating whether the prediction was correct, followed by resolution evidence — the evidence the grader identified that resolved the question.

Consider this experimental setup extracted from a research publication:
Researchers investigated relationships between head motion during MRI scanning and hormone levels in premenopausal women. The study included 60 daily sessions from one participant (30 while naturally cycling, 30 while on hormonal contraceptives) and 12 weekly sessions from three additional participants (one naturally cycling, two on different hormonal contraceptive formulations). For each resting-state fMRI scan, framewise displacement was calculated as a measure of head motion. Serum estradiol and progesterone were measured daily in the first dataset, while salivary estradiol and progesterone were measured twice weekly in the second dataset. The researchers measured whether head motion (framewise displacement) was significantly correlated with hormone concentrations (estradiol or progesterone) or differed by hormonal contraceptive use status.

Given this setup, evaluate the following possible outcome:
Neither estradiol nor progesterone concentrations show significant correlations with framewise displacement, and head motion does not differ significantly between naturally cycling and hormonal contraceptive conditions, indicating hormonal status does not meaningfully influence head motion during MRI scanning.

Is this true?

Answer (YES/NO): YES